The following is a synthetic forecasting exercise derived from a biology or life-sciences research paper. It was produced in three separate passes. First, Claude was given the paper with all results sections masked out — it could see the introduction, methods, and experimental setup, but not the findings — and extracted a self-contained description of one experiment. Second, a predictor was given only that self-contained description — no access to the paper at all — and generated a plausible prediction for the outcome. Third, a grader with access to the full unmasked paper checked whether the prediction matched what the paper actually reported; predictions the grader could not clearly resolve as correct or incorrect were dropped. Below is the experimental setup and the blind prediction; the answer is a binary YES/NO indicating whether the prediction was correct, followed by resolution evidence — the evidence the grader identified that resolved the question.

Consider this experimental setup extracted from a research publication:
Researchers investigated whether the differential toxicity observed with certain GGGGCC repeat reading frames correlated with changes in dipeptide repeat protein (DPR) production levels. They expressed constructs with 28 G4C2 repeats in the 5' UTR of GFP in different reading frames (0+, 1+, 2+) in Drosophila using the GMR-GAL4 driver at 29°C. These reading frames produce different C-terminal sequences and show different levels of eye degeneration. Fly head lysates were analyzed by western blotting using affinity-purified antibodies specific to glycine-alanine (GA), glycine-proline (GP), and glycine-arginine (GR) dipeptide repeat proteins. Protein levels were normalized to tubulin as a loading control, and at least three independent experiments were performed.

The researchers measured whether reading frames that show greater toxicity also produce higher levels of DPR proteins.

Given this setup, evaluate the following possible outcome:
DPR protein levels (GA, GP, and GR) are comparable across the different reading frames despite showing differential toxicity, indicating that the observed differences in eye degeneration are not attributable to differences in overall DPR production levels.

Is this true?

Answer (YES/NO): NO